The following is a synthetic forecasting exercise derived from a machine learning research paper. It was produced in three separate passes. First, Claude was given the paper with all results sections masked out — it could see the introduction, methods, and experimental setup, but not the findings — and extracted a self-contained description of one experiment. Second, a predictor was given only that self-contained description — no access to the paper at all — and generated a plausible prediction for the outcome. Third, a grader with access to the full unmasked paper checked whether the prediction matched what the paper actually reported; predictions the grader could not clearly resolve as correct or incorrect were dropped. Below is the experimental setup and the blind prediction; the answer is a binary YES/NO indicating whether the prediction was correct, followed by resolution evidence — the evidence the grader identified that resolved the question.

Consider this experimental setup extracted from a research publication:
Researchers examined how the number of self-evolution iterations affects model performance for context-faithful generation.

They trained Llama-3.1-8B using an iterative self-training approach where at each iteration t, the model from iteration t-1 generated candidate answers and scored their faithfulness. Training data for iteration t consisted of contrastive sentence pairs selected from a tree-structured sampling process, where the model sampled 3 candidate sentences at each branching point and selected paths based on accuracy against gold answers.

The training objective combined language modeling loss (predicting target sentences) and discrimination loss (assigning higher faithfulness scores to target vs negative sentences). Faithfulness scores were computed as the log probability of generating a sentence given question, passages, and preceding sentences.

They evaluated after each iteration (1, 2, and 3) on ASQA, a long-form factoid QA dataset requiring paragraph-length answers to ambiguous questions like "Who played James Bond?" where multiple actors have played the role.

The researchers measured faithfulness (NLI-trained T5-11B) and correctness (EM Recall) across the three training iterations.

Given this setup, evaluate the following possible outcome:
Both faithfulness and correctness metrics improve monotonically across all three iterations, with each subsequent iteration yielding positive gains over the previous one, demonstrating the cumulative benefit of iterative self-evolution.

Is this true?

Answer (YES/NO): YES